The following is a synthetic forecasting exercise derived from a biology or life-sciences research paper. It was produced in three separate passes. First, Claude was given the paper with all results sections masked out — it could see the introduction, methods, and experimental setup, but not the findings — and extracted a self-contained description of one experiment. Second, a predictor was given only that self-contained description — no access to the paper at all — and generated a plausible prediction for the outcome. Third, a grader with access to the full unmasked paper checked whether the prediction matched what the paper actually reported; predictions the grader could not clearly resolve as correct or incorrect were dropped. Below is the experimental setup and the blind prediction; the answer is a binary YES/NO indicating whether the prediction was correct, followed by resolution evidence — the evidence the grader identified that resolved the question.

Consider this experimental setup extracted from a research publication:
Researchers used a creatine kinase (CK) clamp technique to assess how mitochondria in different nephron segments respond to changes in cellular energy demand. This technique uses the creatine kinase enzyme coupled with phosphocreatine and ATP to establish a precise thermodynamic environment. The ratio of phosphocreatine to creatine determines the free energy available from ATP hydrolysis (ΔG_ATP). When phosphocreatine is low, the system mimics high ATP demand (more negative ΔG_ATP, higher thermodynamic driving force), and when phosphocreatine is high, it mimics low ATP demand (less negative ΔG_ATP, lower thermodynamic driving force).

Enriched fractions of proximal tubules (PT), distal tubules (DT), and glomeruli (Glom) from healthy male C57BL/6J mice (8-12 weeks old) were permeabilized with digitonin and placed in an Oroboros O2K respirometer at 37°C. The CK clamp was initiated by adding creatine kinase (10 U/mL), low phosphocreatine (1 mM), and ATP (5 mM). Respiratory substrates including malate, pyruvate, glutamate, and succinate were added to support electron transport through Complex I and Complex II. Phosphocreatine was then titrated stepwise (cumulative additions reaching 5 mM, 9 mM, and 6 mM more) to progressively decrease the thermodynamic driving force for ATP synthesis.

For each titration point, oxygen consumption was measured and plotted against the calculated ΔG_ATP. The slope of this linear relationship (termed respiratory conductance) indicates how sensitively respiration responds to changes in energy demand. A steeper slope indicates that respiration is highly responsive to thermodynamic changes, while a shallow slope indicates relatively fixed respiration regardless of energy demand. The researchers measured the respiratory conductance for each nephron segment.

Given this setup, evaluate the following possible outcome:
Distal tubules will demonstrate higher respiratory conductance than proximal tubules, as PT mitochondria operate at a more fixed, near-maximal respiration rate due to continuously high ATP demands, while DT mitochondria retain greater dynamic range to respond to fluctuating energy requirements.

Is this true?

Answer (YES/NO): NO